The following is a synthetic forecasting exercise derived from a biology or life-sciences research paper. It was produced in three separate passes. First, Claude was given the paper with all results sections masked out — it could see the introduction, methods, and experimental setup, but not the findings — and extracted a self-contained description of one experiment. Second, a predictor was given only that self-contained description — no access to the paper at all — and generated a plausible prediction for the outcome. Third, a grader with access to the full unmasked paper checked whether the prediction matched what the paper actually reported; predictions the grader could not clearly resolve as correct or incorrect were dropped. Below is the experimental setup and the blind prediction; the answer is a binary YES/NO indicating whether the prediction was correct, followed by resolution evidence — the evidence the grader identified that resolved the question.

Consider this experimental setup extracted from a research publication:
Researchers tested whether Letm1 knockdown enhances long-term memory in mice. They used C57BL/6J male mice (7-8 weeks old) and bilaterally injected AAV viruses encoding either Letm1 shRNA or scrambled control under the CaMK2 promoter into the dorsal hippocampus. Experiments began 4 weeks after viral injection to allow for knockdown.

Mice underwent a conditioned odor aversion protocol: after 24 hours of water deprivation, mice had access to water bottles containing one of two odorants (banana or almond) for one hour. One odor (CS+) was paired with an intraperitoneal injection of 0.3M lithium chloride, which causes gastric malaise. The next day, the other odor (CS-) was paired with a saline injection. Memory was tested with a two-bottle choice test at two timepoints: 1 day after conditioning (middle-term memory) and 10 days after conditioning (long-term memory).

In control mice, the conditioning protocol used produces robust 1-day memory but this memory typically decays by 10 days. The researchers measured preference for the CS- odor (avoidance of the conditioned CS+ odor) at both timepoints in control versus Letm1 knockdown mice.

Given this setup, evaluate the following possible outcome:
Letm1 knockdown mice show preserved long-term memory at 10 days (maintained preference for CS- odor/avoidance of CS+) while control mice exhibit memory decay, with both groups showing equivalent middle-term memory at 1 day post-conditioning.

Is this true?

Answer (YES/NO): YES